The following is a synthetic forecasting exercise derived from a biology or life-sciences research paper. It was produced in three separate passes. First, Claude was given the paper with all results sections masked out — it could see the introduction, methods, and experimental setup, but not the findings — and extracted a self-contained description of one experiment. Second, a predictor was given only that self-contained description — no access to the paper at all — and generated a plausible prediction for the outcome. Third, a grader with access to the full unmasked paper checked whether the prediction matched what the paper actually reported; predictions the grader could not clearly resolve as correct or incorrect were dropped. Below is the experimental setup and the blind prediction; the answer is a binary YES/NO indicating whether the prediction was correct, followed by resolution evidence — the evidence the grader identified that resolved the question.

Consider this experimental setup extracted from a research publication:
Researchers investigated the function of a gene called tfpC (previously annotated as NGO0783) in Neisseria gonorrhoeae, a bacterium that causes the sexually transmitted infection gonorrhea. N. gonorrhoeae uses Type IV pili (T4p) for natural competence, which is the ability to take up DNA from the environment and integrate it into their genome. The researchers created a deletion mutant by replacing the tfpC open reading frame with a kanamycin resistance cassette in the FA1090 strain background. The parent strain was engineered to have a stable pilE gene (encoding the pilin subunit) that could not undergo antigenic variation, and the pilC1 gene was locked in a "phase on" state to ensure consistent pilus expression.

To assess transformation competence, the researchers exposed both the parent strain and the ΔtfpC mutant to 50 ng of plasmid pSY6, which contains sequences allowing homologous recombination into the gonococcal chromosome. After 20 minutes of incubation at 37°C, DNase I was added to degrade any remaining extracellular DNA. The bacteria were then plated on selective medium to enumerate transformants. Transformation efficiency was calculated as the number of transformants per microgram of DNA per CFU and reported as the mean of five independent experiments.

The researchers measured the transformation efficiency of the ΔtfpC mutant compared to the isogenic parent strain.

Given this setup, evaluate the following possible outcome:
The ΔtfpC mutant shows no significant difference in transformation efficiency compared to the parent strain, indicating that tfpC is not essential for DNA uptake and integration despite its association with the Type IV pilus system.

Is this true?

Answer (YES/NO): NO